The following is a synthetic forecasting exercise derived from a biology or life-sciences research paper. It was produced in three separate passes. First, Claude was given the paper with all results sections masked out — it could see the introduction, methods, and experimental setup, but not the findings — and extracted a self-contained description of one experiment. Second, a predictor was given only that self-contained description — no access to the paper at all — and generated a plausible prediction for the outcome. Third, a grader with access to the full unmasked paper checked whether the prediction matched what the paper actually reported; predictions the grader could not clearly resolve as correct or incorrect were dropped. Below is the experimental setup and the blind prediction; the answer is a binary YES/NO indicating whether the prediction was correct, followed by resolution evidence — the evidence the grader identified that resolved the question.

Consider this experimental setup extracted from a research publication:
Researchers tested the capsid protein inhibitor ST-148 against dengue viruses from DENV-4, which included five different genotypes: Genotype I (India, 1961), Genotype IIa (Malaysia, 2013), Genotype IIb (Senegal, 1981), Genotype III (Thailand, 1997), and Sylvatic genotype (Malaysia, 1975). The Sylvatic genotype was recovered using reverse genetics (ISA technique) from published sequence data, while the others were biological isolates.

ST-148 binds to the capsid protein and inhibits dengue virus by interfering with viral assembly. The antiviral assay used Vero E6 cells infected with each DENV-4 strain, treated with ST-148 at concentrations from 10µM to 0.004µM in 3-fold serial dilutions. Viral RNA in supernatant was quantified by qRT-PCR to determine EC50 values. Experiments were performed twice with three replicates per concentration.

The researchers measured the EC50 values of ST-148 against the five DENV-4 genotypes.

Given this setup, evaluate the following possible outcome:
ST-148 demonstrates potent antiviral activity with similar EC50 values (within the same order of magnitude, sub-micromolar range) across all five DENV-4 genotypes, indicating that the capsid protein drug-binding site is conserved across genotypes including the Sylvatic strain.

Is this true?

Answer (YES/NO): NO